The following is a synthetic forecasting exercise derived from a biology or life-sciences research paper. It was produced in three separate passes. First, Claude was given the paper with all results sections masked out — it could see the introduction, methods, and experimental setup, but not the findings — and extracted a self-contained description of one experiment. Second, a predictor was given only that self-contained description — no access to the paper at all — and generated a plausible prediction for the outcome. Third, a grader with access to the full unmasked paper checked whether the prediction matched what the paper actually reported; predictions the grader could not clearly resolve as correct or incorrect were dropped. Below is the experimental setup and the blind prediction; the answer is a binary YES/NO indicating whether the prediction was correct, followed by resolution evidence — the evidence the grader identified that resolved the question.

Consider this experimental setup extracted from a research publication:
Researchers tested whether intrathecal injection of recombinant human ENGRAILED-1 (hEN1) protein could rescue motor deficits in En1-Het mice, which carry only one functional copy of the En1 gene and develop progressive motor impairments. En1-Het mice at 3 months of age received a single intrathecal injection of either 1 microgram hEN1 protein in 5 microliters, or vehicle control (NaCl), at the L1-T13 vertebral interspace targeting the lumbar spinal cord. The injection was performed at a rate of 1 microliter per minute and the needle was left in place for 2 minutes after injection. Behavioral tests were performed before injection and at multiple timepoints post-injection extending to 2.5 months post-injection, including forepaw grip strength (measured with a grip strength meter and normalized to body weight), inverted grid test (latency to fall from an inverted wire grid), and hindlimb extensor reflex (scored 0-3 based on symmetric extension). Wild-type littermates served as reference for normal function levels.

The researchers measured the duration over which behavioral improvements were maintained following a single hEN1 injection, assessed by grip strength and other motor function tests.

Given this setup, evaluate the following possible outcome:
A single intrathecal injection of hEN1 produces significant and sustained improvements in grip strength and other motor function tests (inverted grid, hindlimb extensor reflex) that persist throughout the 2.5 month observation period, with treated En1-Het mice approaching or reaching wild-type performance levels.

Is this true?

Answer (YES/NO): YES